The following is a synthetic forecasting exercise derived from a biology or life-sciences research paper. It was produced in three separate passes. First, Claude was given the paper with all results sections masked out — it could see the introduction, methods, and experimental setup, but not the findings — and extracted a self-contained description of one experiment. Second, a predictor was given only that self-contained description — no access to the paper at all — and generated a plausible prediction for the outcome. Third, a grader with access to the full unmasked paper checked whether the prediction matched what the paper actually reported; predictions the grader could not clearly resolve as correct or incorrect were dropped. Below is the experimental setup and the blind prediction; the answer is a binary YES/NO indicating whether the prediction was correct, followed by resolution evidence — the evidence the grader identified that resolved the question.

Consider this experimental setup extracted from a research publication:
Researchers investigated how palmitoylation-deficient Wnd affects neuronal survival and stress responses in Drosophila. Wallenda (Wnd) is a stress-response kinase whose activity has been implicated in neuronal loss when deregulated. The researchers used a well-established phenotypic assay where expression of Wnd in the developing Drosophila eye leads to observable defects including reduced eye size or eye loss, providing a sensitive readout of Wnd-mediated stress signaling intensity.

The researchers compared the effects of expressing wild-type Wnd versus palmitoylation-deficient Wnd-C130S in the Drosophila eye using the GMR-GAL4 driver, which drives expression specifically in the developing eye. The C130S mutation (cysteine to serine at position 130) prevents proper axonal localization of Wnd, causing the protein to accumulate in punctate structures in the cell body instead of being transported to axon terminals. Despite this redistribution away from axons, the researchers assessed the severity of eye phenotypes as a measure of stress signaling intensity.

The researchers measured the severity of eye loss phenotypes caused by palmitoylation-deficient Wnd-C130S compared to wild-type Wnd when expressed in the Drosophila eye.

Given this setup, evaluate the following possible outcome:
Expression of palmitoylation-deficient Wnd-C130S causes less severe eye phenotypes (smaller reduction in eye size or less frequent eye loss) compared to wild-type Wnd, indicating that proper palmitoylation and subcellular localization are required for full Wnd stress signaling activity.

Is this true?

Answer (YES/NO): NO